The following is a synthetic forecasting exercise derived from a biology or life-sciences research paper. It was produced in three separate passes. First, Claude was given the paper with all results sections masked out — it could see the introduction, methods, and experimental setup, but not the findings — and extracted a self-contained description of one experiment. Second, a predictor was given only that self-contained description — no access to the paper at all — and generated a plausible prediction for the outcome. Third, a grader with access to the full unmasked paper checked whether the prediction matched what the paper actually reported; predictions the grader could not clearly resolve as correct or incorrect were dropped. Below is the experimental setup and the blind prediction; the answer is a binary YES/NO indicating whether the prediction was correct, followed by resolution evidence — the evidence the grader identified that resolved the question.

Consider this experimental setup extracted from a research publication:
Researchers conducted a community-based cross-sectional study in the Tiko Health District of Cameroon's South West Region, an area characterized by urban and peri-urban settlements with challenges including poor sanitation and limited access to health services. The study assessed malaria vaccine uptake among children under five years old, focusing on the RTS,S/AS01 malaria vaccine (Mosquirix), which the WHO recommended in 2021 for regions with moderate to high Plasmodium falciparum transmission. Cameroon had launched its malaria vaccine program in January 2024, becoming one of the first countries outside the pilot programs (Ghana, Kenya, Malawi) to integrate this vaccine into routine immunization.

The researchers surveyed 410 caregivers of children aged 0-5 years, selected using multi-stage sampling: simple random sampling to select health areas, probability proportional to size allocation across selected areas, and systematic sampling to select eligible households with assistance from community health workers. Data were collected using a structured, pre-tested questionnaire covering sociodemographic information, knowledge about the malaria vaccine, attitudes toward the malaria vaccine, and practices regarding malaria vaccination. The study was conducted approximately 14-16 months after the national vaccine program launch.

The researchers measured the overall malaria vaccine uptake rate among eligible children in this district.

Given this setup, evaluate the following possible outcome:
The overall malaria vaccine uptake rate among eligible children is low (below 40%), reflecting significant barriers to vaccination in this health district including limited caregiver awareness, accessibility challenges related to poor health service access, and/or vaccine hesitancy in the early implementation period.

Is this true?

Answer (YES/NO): YES